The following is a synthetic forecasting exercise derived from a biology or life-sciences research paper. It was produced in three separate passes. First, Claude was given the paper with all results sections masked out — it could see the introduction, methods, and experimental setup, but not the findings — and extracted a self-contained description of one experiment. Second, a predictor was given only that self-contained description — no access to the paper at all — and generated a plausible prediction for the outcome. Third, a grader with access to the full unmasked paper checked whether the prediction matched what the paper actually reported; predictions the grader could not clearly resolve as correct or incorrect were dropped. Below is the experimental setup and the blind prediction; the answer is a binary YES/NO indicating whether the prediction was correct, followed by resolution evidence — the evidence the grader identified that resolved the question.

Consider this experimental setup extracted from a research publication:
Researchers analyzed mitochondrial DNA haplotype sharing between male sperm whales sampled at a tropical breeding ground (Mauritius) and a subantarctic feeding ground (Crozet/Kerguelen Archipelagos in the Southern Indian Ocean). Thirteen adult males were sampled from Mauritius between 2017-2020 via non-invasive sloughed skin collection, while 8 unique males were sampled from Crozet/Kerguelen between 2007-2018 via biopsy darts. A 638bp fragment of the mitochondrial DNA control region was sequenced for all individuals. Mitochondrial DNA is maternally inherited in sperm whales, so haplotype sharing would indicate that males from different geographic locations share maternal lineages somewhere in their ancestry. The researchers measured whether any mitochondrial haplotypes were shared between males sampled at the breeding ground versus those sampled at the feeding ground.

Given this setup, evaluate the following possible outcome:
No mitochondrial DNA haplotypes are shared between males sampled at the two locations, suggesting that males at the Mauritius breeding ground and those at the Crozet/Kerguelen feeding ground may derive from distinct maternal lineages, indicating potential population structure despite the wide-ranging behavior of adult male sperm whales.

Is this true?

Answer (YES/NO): NO